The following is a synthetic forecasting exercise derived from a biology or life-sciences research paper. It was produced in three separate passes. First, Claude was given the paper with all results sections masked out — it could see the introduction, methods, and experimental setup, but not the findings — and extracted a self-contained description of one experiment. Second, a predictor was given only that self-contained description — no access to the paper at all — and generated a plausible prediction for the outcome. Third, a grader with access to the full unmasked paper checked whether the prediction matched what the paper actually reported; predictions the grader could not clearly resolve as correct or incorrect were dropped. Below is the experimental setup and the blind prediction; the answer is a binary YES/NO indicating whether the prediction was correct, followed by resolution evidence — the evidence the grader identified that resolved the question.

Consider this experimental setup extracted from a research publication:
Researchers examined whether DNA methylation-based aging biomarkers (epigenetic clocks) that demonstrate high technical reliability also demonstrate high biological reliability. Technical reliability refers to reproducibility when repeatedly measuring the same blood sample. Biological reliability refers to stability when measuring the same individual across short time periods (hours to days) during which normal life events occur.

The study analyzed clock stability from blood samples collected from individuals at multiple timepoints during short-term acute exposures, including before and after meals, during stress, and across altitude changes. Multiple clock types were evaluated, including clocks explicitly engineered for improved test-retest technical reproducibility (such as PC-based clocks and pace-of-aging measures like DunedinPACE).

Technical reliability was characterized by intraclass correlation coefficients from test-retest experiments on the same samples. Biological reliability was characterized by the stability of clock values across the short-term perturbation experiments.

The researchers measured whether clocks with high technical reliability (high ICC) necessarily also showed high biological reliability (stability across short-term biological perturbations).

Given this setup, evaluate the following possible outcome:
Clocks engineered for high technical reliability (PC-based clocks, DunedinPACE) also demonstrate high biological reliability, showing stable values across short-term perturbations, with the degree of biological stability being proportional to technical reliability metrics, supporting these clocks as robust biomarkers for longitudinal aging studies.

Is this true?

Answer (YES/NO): NO